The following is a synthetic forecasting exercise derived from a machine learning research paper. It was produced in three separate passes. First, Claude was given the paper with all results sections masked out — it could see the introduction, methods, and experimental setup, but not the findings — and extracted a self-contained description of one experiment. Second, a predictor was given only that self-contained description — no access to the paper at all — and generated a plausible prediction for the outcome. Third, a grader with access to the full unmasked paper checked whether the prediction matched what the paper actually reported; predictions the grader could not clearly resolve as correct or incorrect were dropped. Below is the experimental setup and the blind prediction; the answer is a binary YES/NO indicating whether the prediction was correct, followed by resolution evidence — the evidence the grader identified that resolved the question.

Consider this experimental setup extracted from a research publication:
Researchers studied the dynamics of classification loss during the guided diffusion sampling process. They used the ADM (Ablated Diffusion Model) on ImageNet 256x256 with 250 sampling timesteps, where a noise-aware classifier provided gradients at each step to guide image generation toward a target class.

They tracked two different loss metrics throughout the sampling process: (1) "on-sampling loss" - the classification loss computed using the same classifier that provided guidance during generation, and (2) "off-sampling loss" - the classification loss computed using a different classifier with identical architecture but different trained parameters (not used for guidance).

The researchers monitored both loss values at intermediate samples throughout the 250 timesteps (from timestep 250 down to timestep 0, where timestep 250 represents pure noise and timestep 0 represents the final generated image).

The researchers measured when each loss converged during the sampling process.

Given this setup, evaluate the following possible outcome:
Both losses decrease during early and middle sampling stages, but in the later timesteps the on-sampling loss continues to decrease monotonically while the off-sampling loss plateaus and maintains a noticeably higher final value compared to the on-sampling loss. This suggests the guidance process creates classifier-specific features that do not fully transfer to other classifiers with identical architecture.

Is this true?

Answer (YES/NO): NO